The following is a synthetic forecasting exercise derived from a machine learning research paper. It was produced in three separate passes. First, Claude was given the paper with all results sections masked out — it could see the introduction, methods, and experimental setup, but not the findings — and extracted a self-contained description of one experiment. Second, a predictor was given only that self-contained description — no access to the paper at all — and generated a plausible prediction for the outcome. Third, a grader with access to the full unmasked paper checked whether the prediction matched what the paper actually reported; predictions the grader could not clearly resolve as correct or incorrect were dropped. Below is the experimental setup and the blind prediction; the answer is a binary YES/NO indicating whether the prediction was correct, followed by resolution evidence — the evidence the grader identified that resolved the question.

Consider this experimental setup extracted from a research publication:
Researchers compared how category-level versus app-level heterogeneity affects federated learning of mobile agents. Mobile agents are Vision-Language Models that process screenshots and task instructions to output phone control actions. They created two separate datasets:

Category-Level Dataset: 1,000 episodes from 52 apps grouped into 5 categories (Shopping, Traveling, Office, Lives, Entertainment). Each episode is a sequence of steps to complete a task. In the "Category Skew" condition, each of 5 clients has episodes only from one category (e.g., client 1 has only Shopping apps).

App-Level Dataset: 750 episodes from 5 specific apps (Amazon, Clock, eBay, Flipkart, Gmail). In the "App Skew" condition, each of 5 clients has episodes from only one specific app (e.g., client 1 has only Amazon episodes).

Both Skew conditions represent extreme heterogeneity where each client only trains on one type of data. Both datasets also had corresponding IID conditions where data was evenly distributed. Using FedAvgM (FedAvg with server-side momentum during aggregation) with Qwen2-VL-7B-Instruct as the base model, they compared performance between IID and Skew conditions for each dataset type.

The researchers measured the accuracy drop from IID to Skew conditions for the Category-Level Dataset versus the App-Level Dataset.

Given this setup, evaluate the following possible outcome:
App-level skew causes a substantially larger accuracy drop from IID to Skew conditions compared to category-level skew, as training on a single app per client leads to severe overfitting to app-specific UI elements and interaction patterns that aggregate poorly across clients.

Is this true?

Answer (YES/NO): YES